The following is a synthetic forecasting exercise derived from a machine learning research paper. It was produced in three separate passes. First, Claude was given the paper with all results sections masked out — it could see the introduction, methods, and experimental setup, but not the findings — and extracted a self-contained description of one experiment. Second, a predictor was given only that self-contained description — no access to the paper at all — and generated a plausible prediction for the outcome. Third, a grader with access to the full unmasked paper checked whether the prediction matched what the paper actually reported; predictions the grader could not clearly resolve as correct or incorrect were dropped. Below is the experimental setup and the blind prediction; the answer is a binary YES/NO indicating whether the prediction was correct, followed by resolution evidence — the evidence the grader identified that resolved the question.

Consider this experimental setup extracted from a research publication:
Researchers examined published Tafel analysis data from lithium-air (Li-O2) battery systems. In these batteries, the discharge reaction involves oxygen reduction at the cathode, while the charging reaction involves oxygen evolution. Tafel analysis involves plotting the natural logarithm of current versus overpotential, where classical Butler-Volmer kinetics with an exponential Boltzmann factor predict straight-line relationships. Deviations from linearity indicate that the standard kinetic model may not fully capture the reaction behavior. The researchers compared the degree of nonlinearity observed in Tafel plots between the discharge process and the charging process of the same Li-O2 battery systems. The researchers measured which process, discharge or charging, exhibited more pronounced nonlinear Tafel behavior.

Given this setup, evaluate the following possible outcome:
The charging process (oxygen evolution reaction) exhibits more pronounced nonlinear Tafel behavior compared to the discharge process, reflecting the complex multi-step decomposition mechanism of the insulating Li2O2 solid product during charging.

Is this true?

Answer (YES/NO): NO